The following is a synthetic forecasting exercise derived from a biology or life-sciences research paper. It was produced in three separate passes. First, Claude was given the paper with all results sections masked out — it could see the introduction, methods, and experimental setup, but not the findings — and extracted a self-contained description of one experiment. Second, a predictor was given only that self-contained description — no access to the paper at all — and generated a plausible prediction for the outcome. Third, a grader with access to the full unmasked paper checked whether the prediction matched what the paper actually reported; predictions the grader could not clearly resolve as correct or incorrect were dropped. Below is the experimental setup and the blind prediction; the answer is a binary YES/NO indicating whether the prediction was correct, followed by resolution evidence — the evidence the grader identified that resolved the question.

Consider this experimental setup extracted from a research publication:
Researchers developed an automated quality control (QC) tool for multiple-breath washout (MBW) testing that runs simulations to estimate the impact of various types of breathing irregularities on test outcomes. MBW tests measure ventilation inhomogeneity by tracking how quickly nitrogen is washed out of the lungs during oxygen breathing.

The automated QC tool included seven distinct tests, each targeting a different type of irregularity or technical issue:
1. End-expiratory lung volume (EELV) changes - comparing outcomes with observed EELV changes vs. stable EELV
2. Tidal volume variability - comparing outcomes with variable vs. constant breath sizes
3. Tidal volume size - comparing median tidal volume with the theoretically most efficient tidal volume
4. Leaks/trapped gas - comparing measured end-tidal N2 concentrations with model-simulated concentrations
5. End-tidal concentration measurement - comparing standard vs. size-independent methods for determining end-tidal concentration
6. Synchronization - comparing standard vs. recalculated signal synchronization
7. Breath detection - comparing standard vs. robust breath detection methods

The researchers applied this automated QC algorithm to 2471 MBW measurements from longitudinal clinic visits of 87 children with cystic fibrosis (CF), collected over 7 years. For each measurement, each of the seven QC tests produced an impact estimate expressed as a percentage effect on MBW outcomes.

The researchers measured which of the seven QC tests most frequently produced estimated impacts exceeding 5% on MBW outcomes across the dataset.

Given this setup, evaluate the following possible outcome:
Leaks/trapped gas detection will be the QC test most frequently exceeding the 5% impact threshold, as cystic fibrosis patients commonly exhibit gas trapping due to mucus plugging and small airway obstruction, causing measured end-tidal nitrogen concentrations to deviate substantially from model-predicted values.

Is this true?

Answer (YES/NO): YES